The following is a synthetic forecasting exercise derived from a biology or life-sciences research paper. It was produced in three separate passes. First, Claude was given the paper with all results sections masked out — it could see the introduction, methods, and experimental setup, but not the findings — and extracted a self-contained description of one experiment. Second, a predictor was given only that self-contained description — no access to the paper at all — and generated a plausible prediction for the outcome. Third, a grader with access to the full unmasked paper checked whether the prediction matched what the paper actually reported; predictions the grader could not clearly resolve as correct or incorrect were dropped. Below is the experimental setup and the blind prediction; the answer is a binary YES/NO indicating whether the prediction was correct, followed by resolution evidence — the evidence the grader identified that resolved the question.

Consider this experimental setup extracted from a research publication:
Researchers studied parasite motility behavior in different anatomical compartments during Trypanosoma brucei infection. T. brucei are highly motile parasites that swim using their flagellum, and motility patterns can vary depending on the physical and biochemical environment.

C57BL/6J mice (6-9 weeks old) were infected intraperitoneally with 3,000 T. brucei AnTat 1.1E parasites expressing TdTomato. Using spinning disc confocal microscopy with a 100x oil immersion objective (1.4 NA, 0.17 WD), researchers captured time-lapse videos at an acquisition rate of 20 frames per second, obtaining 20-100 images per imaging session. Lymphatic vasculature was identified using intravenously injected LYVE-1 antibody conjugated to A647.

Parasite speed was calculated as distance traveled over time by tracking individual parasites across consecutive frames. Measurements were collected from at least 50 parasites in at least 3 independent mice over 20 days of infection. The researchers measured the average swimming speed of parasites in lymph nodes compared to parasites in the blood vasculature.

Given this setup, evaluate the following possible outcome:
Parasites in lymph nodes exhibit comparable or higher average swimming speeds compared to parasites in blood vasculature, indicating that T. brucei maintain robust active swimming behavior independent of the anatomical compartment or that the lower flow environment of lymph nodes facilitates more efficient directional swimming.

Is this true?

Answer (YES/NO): YES